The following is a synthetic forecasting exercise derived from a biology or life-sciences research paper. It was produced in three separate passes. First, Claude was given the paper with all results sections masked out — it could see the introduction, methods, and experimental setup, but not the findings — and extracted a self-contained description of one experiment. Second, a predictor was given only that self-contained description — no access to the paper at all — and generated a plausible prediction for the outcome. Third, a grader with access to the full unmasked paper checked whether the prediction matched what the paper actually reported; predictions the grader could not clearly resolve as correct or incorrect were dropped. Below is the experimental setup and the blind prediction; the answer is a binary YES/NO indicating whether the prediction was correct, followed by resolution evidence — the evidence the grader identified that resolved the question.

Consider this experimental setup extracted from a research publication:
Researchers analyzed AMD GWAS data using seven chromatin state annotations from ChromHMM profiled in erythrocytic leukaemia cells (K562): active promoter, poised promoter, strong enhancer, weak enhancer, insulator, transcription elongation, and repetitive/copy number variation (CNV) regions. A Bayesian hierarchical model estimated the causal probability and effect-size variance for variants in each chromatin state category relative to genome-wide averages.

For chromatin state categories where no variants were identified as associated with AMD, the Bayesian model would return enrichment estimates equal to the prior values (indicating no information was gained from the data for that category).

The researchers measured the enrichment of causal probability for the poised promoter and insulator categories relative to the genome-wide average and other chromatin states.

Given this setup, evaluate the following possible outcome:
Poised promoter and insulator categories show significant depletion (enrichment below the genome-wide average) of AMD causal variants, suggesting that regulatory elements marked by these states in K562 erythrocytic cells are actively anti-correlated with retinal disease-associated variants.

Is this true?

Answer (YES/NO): NO